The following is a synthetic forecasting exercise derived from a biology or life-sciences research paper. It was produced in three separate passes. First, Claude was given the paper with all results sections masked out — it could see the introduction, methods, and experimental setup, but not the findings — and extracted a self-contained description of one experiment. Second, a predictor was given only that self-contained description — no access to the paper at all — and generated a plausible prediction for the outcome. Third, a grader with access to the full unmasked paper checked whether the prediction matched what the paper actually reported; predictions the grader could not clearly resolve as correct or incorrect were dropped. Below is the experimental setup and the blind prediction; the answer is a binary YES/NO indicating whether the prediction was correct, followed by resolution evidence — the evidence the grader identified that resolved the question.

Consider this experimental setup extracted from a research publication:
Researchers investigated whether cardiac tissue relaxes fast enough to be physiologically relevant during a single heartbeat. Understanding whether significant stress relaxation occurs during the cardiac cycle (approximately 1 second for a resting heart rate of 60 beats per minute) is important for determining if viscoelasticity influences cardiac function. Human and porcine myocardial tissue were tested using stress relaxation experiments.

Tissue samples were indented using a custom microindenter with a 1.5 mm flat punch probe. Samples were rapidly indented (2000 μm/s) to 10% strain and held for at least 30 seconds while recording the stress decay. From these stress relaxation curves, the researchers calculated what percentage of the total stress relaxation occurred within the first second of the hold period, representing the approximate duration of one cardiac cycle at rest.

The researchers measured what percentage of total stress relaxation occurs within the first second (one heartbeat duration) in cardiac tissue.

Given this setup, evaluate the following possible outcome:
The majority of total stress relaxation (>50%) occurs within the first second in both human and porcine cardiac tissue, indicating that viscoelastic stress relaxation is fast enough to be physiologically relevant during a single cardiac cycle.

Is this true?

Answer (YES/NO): NO